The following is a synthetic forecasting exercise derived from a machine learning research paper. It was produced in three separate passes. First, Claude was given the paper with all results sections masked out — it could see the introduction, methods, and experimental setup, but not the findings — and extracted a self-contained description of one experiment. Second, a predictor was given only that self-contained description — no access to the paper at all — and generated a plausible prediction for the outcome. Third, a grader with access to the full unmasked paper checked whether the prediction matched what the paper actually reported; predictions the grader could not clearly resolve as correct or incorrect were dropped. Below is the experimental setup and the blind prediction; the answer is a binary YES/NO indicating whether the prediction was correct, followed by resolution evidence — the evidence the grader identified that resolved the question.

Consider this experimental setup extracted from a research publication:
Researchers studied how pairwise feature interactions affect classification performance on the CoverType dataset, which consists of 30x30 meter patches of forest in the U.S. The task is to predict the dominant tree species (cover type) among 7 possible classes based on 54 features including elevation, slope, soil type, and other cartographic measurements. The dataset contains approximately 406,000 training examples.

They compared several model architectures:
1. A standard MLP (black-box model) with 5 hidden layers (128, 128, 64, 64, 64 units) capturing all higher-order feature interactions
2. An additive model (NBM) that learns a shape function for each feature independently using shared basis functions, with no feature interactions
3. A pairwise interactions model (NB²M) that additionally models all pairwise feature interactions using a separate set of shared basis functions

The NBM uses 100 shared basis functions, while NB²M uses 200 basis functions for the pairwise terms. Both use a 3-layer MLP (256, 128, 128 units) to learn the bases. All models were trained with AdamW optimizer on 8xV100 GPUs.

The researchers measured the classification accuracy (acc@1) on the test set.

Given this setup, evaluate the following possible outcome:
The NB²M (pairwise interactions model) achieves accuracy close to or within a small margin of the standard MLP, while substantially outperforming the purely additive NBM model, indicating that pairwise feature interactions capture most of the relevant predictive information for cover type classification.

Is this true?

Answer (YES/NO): NO